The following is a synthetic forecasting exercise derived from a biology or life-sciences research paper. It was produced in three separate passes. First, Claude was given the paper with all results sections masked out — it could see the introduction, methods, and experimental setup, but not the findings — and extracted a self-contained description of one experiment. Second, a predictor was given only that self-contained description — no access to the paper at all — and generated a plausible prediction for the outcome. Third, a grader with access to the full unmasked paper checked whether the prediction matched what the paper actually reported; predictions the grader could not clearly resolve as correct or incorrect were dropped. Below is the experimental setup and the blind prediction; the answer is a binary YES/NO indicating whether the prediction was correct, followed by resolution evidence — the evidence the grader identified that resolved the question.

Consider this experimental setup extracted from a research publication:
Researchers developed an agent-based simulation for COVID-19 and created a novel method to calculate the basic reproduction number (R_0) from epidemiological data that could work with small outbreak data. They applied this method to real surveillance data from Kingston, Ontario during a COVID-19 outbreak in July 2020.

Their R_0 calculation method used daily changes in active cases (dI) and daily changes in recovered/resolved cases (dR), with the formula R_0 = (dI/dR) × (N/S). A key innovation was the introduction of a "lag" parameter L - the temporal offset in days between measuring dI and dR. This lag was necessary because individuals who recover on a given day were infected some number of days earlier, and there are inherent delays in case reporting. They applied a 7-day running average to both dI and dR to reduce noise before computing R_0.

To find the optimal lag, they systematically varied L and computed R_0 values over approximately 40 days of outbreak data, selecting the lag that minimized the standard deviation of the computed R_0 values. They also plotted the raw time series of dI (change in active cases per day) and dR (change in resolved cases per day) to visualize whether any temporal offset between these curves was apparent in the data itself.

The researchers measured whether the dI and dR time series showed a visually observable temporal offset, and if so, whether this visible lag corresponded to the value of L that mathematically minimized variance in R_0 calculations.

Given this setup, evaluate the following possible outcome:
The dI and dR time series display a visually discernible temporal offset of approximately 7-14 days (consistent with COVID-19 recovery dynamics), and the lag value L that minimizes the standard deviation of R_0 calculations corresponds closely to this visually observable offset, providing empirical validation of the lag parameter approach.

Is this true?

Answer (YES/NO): YES